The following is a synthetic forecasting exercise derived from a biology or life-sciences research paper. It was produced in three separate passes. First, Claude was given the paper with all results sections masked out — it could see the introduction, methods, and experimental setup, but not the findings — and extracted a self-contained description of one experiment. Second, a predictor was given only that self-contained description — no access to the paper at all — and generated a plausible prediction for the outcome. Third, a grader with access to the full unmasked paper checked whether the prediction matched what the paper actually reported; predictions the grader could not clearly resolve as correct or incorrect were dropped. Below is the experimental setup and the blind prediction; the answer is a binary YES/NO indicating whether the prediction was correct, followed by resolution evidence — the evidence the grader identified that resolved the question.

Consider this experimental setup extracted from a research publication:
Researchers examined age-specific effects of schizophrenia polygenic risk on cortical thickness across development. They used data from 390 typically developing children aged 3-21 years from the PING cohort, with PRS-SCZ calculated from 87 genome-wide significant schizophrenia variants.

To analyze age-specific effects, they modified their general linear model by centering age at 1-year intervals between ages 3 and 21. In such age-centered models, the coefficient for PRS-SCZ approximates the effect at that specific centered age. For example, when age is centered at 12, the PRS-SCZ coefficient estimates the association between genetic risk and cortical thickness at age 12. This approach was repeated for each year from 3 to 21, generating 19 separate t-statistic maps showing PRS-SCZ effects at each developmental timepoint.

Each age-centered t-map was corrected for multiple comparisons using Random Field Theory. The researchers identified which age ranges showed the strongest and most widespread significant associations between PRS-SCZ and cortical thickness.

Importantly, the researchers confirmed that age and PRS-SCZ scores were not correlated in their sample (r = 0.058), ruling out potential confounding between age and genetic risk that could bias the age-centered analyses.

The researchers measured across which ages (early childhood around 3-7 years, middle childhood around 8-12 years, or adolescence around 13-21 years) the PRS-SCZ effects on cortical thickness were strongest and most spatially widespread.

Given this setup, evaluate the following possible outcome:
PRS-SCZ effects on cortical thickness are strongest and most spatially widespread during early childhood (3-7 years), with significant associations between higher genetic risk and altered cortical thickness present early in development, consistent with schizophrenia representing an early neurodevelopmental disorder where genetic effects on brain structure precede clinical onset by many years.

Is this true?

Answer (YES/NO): YES